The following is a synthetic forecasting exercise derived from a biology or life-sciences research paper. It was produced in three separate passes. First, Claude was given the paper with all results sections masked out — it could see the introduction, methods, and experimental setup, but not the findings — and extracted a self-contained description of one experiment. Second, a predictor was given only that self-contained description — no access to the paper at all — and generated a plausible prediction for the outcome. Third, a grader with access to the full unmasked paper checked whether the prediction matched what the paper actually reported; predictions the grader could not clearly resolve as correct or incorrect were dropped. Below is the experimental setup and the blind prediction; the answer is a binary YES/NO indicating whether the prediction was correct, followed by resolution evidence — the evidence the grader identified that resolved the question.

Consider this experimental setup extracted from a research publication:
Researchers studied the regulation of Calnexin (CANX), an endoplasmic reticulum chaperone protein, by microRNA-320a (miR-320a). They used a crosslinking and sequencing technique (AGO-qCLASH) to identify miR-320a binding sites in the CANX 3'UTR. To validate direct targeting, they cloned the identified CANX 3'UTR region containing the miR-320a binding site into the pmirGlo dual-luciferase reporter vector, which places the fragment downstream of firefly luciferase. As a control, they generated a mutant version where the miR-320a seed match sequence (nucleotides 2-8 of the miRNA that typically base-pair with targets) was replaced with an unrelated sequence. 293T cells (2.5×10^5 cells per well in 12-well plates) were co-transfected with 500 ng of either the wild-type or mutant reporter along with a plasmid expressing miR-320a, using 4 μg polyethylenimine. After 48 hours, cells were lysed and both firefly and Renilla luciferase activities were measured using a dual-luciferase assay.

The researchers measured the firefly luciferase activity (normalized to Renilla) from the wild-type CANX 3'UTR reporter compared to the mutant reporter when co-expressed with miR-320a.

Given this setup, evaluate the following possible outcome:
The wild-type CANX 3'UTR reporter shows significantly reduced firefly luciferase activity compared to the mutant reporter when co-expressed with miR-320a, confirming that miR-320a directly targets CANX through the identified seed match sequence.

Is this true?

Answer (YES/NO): YES